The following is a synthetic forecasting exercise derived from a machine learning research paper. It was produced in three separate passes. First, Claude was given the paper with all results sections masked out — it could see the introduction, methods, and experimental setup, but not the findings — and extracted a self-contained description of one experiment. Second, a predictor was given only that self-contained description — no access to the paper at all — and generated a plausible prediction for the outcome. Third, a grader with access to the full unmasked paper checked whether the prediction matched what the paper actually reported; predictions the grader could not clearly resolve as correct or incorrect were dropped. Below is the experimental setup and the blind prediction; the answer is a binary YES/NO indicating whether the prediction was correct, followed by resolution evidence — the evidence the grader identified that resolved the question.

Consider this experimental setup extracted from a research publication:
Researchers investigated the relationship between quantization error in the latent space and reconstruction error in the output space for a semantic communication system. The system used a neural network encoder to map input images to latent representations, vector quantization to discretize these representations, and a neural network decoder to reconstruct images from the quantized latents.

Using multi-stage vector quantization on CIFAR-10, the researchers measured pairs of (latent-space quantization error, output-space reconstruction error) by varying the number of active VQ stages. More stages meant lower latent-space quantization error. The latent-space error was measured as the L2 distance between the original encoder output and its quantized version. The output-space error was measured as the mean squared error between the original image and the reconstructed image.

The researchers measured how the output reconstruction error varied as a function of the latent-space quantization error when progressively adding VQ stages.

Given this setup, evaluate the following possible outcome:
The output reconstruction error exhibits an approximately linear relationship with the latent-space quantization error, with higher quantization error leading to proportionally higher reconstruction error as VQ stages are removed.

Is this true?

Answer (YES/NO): NO